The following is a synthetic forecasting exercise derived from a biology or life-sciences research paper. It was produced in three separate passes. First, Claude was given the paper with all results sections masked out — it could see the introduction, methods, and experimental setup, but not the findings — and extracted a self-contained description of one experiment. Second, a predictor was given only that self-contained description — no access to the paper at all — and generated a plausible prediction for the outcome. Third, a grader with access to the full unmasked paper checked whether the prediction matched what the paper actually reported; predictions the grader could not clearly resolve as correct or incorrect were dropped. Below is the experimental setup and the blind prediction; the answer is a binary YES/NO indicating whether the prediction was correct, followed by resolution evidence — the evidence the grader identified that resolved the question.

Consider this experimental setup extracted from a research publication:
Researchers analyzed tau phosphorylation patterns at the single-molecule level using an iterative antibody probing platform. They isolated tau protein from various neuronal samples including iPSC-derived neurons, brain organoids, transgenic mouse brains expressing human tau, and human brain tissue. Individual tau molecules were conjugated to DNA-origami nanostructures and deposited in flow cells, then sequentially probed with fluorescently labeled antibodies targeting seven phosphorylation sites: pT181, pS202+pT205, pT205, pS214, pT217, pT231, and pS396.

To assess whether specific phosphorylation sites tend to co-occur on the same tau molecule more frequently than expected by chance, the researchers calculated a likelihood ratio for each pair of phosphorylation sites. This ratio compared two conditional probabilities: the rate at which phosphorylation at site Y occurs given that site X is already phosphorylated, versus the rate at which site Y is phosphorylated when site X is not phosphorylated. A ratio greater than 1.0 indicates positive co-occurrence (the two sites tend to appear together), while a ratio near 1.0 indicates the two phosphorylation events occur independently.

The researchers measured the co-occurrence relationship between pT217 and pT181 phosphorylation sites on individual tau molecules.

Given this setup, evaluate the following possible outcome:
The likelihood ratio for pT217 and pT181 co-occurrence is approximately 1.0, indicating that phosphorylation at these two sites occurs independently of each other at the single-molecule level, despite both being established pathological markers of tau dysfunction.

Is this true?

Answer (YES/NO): NO